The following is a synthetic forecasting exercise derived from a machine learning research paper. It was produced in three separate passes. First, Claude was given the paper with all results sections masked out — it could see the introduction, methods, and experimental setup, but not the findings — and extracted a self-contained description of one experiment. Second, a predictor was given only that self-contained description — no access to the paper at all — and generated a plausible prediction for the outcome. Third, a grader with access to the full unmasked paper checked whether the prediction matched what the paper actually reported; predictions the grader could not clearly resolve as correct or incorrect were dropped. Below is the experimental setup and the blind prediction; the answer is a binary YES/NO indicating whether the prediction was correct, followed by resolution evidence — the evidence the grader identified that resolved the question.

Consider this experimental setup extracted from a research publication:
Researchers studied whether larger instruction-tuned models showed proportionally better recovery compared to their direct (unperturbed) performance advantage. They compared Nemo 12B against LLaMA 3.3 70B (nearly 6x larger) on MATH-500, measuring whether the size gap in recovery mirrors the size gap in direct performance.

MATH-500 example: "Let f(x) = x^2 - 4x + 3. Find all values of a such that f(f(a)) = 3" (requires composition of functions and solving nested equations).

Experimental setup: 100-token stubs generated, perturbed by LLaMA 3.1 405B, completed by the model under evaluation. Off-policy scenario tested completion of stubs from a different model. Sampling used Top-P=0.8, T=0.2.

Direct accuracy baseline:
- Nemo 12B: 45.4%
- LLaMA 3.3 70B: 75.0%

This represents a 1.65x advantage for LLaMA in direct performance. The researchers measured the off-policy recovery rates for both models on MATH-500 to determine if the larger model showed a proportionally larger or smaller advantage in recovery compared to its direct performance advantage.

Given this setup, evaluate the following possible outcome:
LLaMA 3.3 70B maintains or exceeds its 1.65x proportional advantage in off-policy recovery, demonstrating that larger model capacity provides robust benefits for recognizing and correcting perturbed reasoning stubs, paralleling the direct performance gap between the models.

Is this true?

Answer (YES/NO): YES